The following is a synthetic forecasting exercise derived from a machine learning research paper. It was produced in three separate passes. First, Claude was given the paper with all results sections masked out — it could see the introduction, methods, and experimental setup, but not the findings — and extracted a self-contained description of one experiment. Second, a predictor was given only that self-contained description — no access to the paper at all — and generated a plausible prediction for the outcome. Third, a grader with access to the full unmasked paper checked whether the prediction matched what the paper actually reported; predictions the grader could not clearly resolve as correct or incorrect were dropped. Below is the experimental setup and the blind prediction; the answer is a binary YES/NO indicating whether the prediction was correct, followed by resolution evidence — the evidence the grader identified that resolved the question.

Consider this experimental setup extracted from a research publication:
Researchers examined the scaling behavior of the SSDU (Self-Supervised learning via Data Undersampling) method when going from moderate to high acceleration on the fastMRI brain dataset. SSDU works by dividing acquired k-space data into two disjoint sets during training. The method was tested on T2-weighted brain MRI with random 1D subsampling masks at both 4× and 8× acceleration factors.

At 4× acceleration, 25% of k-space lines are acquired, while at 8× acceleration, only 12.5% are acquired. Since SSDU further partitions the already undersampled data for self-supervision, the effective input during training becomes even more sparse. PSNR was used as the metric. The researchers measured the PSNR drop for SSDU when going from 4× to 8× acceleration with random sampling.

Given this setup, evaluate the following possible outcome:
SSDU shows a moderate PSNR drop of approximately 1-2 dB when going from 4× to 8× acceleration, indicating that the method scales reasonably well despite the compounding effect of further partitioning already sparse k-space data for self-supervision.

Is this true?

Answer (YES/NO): NO